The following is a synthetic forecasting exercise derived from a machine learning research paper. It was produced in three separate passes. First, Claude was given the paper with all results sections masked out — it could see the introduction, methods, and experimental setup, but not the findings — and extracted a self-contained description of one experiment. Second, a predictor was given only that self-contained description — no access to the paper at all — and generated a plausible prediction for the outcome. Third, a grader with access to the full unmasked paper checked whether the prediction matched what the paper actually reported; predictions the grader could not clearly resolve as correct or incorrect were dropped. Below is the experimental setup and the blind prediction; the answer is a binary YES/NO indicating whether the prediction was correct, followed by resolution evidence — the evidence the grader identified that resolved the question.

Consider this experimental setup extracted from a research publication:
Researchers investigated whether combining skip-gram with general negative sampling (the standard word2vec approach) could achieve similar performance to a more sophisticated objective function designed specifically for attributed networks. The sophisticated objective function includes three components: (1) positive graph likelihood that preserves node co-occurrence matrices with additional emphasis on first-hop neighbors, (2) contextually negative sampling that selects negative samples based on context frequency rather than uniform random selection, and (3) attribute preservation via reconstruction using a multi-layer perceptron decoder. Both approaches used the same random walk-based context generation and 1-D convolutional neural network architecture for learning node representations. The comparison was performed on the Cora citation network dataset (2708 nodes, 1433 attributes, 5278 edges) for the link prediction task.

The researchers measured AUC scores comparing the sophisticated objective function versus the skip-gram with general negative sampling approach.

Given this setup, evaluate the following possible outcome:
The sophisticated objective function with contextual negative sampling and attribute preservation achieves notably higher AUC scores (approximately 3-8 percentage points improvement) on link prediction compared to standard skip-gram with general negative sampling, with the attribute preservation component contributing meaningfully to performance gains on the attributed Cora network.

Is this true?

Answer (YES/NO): NO